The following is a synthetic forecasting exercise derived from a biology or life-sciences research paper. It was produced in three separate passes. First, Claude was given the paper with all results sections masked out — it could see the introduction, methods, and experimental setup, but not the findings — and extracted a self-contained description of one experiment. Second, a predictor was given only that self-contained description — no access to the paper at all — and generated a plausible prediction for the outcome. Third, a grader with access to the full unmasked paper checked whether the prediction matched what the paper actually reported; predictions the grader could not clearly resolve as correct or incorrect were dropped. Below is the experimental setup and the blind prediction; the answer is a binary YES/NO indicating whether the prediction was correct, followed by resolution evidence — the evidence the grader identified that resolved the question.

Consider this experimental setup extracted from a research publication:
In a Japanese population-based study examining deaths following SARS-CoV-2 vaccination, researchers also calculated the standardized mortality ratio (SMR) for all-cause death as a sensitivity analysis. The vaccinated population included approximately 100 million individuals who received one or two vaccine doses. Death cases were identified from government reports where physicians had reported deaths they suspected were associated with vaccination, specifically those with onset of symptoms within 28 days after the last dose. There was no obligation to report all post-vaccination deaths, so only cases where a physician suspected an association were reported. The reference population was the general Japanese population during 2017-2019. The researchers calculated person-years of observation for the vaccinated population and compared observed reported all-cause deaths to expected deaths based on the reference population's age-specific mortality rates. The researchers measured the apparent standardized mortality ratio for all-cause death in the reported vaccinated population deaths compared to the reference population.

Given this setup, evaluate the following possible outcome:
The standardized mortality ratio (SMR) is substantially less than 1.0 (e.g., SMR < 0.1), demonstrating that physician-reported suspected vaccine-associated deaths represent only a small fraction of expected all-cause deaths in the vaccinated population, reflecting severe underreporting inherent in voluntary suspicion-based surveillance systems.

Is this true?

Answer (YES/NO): YES